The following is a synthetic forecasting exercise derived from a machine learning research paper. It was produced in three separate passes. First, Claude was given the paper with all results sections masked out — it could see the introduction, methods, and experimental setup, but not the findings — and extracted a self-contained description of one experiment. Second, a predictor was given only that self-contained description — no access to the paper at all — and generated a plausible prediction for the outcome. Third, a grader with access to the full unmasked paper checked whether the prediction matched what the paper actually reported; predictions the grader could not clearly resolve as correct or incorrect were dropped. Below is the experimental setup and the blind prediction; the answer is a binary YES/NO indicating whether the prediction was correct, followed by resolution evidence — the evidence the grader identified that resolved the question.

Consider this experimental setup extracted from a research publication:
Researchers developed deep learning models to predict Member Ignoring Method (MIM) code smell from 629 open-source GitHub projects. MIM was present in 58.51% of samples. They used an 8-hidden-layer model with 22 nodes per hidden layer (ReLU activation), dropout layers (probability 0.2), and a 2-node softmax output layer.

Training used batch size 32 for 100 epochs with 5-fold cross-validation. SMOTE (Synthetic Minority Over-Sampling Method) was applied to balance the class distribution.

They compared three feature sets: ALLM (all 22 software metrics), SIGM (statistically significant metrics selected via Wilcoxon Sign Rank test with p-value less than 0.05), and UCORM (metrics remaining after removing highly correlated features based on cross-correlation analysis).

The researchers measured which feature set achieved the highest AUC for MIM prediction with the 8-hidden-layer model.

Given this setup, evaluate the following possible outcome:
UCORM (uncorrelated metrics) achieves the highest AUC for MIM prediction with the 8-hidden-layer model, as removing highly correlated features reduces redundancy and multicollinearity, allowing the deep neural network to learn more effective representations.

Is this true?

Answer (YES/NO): NO